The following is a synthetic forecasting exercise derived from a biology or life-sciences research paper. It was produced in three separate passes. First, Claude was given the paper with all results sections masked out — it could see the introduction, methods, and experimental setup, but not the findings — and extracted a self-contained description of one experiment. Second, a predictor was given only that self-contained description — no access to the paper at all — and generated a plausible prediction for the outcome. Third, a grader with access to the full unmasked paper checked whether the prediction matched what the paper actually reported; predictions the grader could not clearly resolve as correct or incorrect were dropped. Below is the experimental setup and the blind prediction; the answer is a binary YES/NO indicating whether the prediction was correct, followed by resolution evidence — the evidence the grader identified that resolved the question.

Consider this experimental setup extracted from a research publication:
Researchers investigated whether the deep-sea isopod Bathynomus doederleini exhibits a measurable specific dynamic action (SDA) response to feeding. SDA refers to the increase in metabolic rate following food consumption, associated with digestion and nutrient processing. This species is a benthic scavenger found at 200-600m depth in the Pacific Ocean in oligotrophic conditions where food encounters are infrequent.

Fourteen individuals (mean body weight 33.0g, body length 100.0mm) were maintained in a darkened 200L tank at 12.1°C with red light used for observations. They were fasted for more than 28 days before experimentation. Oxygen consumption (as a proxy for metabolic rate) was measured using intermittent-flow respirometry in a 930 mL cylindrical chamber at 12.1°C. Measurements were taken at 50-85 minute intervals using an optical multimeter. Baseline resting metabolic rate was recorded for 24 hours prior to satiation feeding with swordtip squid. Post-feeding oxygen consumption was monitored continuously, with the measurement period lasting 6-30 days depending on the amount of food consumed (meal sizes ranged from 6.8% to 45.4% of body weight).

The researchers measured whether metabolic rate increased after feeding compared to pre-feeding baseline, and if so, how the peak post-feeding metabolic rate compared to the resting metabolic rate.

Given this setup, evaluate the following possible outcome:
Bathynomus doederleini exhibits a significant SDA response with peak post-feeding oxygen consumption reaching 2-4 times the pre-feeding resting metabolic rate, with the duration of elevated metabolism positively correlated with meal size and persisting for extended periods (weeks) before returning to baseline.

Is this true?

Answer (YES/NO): NO